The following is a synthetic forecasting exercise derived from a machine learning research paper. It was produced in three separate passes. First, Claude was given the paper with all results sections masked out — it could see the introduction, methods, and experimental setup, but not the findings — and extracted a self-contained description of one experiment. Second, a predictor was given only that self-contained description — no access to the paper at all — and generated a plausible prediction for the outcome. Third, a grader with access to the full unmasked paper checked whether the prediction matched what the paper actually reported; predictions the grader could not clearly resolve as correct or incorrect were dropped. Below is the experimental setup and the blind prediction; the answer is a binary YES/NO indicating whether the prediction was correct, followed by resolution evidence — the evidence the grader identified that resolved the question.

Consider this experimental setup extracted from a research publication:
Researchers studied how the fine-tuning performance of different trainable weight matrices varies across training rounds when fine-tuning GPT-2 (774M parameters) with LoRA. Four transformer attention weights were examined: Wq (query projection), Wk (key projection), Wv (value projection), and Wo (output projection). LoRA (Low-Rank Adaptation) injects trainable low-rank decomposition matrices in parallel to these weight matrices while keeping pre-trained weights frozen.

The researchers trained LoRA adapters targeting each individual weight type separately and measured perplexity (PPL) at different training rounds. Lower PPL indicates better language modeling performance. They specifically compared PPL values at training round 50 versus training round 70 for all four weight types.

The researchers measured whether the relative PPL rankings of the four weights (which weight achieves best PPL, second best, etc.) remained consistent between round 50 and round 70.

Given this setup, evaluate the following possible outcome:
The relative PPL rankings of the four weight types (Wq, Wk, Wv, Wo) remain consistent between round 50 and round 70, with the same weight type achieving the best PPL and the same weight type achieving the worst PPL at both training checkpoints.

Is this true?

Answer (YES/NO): NO